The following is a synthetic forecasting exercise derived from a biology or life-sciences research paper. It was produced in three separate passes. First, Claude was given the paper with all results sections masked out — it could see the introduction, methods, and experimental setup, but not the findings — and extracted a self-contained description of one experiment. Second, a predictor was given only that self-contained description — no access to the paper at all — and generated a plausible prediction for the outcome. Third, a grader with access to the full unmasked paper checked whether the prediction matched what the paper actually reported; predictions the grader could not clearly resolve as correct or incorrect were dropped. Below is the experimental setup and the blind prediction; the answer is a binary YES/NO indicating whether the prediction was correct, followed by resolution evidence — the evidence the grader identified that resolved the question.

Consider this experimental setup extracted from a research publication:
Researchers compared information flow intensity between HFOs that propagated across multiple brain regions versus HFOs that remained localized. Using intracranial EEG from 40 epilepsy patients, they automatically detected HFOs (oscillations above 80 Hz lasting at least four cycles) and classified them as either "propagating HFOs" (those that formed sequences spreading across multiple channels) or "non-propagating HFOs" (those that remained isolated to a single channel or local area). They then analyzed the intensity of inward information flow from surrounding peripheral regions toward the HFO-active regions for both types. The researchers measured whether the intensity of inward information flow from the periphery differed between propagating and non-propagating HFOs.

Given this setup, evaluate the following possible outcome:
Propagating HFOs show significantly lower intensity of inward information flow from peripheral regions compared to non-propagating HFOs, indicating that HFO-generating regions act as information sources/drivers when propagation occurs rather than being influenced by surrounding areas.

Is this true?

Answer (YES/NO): NO